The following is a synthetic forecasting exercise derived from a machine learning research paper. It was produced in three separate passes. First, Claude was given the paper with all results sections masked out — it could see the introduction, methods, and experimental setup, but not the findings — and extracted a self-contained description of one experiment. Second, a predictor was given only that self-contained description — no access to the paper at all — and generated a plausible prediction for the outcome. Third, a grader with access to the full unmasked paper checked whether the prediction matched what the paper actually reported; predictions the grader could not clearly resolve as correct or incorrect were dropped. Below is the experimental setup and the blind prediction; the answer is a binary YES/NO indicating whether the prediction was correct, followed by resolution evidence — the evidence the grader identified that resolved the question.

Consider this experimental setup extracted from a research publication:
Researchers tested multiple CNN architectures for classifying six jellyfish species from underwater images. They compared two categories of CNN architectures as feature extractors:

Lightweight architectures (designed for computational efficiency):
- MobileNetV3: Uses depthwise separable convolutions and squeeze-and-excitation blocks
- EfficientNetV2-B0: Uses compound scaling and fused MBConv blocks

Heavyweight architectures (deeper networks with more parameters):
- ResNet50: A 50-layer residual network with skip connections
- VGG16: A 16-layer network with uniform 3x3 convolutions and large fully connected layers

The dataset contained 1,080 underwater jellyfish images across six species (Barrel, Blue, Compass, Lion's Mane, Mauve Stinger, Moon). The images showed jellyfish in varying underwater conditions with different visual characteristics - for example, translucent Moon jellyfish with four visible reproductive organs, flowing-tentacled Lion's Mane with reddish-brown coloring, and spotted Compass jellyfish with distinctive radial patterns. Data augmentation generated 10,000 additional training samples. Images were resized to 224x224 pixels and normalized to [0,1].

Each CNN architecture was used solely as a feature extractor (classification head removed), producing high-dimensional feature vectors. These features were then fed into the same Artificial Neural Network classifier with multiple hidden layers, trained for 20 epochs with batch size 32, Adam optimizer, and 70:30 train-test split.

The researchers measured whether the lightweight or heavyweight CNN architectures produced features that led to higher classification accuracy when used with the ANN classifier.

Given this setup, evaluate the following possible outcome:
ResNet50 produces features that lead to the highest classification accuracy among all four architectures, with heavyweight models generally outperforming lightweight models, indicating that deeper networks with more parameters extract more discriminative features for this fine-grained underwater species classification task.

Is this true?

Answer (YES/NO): NO